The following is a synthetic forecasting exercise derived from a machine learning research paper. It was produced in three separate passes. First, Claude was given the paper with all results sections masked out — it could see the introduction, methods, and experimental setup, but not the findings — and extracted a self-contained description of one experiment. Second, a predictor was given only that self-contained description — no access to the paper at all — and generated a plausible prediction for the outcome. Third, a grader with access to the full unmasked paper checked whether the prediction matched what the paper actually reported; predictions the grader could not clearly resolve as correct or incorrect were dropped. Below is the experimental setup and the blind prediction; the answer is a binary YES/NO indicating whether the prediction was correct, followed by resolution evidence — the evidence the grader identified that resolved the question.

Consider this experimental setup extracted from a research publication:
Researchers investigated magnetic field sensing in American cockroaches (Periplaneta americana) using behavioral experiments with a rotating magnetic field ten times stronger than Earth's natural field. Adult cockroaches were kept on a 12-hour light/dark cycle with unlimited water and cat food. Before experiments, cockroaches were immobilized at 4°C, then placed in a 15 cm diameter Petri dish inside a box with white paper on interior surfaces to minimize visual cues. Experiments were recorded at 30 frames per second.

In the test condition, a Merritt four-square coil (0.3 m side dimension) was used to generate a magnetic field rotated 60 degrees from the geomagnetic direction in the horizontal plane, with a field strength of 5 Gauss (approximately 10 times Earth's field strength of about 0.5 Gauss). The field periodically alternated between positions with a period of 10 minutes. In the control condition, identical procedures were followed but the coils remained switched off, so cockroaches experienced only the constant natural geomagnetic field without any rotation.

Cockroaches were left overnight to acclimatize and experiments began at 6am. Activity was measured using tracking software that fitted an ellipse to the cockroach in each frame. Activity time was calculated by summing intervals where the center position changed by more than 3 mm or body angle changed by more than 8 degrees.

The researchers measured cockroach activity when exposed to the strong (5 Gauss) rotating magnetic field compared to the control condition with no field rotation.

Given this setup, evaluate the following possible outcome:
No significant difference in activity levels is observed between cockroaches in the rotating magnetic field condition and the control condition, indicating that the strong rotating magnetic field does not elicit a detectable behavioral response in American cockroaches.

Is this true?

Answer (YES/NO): YES